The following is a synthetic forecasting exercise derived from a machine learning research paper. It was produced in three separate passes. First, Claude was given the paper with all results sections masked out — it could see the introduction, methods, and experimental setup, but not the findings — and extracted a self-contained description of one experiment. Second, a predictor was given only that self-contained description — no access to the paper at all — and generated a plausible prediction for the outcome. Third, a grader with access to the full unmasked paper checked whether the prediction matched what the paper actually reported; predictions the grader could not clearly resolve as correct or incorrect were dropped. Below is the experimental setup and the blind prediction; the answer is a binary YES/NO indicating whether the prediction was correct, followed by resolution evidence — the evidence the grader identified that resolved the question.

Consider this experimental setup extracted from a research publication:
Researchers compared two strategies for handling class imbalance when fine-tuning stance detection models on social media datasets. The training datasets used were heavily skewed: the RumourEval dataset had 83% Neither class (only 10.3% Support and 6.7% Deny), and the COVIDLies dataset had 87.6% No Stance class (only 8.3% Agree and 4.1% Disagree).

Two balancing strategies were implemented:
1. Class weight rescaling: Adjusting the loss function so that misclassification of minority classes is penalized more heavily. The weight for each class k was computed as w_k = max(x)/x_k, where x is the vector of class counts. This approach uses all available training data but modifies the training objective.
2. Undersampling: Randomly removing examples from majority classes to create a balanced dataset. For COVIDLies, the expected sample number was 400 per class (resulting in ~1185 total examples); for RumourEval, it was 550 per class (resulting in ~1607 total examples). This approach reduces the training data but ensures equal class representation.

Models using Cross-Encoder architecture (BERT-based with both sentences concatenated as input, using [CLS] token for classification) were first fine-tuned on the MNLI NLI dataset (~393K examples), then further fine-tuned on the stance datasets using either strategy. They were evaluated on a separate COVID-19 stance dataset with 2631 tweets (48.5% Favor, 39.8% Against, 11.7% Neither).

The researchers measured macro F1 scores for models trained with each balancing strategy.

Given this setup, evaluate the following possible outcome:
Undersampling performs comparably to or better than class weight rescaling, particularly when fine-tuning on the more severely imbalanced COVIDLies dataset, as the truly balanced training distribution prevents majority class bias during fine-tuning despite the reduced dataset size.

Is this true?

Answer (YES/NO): NO